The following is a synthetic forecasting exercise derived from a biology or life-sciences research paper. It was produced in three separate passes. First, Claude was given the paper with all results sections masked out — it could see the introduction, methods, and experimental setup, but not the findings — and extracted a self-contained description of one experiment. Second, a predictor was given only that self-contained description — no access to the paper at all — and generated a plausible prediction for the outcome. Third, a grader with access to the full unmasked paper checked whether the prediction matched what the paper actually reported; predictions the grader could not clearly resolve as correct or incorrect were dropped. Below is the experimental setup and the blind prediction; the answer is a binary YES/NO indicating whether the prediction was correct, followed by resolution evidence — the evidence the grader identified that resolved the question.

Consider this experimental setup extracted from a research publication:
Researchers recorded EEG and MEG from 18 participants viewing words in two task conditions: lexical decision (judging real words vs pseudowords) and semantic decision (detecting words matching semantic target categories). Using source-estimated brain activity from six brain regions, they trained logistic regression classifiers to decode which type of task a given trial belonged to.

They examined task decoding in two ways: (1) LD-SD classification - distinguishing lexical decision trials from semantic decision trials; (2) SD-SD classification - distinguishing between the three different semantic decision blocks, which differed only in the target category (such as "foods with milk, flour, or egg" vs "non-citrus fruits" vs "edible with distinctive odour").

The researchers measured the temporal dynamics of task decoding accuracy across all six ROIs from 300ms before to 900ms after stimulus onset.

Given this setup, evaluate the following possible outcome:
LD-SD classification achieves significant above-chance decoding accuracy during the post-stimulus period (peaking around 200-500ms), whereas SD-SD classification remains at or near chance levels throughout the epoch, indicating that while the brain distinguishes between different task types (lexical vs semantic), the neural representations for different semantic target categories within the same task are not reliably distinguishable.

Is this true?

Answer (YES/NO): NO